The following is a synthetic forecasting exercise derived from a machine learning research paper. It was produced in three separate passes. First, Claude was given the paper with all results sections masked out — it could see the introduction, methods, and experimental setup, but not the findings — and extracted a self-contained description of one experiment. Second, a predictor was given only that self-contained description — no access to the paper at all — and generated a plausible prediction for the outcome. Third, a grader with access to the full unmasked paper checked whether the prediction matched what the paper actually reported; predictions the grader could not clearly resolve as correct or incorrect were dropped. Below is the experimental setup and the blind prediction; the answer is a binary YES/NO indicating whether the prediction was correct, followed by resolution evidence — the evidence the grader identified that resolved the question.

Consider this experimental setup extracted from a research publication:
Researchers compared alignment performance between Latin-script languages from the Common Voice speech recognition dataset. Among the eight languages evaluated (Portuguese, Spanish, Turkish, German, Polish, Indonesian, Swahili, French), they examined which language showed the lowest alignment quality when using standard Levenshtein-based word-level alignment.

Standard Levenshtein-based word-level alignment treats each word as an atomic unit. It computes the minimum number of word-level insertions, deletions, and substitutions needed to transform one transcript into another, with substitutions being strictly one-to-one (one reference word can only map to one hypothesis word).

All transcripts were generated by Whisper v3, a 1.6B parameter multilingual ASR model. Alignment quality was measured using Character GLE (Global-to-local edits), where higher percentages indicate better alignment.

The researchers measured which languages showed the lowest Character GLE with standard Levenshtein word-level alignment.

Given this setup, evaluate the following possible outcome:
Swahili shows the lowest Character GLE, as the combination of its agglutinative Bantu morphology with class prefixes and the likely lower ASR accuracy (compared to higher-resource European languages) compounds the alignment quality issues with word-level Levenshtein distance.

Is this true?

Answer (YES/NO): NO